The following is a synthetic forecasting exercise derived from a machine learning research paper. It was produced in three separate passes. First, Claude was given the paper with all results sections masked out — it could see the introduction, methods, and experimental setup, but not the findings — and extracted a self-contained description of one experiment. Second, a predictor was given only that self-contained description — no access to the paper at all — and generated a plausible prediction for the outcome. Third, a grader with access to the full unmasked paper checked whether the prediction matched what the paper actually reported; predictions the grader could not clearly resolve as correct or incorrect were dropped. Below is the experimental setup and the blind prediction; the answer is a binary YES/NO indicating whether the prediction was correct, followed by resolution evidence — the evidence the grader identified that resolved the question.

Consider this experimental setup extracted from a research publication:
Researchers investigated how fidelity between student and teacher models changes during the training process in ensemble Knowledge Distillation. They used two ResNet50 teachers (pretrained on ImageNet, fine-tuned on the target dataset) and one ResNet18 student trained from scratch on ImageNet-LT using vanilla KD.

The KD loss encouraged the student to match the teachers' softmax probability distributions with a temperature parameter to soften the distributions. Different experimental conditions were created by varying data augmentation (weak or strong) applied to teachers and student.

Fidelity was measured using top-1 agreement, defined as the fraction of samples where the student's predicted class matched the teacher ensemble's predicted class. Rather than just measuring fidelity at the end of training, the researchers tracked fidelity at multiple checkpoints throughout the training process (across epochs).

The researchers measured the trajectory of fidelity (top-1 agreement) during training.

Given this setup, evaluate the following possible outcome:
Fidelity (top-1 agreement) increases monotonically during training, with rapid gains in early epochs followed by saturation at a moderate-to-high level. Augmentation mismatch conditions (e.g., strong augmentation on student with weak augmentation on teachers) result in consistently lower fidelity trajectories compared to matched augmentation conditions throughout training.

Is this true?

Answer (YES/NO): NO